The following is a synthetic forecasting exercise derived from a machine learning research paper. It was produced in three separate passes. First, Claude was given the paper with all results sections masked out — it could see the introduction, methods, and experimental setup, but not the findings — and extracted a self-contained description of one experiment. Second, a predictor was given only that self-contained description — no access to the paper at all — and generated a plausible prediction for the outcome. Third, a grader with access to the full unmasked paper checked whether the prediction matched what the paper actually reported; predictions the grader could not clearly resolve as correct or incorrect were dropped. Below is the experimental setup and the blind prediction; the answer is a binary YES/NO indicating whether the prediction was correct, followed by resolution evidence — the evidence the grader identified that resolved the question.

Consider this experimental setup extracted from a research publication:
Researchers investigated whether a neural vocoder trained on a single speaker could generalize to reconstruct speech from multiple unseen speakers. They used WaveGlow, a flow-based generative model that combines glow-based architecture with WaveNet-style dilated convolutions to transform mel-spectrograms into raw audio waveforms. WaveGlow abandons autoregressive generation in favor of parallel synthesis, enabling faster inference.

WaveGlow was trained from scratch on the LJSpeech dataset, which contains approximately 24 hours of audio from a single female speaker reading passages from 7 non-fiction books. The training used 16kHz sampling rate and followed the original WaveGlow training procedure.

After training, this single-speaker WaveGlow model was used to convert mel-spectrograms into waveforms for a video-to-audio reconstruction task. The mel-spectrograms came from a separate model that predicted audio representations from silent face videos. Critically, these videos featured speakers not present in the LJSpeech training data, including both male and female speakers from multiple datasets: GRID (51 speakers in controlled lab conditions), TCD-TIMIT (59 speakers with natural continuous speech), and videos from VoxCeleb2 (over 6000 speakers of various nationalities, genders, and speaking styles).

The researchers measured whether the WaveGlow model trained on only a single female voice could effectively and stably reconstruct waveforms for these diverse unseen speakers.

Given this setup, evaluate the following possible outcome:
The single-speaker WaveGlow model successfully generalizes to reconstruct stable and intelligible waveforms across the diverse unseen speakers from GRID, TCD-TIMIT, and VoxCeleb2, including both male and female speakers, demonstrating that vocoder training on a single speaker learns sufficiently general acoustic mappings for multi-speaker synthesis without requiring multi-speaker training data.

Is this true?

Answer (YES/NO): YES